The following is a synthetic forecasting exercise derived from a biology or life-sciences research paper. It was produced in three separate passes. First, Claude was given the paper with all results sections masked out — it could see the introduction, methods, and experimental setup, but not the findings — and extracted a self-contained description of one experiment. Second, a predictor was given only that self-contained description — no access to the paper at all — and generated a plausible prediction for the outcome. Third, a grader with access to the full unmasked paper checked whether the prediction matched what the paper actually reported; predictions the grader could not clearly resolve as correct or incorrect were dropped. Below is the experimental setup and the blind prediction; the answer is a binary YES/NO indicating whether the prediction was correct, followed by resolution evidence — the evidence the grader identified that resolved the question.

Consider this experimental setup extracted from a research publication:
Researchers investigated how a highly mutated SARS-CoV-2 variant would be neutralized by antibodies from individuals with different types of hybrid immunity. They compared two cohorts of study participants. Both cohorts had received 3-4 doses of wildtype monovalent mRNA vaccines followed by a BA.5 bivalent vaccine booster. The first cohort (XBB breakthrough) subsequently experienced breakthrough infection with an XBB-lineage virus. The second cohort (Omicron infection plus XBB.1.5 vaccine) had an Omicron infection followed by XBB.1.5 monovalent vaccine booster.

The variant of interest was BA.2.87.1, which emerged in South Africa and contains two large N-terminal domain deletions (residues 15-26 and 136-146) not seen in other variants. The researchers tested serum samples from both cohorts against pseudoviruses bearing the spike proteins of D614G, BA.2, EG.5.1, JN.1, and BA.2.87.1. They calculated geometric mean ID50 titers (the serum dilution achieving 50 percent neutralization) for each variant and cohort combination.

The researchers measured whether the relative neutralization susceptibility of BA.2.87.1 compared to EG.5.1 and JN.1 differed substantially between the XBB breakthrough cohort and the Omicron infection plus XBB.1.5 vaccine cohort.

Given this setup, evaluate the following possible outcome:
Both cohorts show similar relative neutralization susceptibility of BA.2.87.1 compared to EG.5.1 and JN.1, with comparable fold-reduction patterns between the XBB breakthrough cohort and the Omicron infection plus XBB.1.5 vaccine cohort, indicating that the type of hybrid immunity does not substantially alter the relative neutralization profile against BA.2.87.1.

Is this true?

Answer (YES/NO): YES